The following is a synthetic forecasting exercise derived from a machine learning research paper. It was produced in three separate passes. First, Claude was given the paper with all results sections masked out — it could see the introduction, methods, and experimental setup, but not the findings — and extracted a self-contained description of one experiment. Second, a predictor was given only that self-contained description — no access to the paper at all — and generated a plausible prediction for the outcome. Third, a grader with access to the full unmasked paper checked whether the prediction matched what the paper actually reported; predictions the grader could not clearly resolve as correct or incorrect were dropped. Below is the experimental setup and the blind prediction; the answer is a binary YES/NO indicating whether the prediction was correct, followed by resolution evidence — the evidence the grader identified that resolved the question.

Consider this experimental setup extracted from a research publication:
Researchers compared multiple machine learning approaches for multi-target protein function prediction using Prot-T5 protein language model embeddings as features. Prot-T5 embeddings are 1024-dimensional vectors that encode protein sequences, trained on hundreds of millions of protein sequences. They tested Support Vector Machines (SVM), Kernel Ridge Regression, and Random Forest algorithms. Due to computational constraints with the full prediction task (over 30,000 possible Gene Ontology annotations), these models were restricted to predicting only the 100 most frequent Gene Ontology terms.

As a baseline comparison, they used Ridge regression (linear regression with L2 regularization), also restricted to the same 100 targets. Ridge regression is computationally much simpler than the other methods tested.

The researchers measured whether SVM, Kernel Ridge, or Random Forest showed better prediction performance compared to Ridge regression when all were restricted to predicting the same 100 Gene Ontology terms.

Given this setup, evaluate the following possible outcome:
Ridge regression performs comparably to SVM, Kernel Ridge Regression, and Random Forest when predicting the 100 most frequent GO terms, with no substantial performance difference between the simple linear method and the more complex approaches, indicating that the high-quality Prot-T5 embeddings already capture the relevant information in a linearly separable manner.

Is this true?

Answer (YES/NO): NO